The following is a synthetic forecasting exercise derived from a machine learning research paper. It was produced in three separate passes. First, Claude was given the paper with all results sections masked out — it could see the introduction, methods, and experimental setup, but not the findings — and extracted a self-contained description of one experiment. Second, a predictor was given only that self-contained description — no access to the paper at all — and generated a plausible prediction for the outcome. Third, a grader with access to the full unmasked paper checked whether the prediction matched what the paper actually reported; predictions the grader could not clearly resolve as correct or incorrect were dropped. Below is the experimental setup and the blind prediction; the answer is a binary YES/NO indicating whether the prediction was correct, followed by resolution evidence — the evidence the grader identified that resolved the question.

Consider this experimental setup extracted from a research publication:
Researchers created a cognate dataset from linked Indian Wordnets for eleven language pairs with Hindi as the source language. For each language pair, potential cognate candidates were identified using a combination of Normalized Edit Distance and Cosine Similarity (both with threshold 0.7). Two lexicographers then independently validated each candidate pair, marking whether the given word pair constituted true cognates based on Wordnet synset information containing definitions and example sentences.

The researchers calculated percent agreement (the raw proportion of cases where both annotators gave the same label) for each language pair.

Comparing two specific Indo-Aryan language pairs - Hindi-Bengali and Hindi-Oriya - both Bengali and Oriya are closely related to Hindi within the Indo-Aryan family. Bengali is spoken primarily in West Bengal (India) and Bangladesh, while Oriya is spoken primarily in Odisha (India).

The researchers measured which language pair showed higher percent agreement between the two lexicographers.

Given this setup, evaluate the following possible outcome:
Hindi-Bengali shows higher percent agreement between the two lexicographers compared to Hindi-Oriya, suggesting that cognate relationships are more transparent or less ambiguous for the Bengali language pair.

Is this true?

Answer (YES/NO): YES